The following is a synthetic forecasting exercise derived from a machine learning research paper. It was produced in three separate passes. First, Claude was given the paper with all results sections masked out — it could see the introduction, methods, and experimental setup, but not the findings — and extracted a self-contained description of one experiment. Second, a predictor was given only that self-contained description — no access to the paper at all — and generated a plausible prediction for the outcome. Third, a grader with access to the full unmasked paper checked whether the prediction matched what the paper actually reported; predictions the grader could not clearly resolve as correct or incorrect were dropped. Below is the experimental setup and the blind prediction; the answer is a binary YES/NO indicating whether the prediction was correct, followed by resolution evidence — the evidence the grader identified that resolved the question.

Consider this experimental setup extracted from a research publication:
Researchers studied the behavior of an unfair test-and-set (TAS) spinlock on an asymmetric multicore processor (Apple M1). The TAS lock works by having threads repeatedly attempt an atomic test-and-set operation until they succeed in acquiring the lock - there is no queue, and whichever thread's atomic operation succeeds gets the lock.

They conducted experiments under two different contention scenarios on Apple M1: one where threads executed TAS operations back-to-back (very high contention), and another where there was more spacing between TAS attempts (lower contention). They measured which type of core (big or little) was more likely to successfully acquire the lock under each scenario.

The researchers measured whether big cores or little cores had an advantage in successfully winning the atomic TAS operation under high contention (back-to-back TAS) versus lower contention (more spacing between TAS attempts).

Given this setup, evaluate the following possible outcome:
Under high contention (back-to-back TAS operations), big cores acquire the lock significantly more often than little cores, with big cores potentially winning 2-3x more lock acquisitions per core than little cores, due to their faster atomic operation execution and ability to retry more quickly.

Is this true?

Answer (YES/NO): NO